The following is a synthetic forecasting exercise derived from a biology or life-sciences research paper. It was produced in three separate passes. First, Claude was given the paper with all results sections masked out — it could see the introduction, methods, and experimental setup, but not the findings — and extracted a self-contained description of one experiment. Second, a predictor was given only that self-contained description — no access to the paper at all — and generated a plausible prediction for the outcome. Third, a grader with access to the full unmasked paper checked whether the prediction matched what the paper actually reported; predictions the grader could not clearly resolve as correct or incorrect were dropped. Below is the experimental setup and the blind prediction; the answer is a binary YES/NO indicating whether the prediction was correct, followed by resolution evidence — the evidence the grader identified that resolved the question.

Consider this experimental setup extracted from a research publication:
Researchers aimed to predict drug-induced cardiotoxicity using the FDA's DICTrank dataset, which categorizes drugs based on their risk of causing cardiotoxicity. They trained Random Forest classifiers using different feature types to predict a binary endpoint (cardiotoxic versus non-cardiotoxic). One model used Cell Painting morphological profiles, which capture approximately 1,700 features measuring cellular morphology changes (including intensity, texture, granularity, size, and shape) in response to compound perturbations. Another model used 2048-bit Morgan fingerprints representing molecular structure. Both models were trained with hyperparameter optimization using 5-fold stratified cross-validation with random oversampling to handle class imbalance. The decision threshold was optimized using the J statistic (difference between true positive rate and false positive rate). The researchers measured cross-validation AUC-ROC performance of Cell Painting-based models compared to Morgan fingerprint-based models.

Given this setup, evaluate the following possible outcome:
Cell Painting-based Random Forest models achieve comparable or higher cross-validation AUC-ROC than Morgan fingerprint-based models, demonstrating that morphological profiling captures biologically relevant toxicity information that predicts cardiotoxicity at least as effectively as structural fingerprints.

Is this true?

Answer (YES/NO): NO